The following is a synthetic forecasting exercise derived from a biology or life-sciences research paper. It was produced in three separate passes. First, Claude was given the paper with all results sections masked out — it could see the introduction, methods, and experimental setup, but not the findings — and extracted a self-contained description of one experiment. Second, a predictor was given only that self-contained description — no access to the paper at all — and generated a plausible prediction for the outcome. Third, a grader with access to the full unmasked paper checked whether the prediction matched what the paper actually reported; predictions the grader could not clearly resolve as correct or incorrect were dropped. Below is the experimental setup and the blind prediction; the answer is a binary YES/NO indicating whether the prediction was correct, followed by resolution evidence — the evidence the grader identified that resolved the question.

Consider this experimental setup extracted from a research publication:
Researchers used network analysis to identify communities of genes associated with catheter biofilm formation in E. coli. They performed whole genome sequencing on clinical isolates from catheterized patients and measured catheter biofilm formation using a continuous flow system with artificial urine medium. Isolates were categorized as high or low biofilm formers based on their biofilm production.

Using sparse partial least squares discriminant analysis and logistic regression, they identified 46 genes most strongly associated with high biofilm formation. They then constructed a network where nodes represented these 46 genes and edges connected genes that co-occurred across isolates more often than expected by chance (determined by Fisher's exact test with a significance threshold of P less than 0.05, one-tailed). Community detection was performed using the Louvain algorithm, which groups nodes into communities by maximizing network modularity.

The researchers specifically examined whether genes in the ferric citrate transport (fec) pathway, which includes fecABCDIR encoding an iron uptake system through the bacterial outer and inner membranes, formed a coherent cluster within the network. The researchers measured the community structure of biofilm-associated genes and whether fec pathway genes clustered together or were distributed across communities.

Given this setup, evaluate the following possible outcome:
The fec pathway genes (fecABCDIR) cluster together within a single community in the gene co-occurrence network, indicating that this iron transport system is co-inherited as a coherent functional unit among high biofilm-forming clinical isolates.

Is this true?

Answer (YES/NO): YES